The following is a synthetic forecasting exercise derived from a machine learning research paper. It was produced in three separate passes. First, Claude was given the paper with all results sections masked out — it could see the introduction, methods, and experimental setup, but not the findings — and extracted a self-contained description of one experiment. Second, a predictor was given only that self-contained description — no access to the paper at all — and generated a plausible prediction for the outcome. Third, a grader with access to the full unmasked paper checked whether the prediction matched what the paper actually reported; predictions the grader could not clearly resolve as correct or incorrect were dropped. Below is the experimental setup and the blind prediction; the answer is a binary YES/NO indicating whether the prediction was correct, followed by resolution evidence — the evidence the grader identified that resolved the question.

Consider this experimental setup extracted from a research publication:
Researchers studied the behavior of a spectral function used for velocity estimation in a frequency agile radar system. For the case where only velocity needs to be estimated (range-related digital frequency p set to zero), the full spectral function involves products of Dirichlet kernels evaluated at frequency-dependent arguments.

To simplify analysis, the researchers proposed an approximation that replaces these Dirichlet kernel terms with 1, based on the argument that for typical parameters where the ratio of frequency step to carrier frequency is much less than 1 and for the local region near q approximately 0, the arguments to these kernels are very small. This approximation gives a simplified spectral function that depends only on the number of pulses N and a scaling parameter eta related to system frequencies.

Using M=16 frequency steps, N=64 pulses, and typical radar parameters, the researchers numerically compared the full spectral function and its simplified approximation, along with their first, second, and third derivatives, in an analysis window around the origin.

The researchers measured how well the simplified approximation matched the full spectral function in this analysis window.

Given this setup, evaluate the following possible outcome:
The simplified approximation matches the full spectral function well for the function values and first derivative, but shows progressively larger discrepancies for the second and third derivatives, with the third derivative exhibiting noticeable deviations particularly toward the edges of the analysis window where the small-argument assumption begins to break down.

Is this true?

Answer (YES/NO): NO